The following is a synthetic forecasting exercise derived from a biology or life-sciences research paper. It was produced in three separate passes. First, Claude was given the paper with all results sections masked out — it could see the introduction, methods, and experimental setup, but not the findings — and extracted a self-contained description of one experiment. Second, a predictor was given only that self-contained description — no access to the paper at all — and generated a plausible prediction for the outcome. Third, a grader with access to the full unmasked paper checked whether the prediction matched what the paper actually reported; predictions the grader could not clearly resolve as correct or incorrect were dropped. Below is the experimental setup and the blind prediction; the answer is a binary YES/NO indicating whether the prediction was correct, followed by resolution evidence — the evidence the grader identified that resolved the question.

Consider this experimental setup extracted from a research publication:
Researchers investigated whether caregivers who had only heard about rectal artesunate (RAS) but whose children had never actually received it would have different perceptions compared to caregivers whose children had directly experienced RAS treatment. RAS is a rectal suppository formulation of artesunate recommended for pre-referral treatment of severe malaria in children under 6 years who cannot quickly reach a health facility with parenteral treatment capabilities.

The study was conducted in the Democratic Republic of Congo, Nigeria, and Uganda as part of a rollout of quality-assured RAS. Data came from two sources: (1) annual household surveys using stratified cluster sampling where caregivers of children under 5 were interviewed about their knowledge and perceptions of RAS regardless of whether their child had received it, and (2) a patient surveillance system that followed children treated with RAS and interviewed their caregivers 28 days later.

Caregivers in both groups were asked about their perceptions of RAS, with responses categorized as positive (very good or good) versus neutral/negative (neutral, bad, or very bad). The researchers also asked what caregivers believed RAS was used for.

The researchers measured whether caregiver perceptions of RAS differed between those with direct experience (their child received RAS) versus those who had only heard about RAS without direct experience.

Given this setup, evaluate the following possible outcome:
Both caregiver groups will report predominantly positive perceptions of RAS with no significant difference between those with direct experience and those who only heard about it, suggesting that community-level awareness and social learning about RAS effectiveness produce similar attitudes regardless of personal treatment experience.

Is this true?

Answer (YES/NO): YES